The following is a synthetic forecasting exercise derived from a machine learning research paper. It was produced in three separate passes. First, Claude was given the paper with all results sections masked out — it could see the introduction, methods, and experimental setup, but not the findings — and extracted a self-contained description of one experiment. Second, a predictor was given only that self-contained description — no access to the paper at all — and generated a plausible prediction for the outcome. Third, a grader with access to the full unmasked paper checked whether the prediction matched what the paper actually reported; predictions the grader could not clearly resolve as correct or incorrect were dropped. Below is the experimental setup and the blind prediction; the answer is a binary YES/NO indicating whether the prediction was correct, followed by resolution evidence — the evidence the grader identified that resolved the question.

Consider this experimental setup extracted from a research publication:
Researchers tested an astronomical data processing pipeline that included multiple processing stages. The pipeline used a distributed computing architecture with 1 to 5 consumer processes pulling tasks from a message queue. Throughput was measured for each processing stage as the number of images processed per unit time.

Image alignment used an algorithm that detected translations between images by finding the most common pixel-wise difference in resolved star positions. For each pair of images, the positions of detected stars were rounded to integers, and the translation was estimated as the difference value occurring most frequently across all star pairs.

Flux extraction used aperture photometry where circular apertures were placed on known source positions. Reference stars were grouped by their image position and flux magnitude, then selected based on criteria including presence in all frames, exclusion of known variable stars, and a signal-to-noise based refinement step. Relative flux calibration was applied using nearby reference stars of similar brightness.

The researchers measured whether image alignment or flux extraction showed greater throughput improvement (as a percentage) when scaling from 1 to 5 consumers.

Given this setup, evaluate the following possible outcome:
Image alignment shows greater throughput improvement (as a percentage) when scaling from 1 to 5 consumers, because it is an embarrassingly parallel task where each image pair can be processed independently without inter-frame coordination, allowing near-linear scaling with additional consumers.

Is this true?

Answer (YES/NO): YES